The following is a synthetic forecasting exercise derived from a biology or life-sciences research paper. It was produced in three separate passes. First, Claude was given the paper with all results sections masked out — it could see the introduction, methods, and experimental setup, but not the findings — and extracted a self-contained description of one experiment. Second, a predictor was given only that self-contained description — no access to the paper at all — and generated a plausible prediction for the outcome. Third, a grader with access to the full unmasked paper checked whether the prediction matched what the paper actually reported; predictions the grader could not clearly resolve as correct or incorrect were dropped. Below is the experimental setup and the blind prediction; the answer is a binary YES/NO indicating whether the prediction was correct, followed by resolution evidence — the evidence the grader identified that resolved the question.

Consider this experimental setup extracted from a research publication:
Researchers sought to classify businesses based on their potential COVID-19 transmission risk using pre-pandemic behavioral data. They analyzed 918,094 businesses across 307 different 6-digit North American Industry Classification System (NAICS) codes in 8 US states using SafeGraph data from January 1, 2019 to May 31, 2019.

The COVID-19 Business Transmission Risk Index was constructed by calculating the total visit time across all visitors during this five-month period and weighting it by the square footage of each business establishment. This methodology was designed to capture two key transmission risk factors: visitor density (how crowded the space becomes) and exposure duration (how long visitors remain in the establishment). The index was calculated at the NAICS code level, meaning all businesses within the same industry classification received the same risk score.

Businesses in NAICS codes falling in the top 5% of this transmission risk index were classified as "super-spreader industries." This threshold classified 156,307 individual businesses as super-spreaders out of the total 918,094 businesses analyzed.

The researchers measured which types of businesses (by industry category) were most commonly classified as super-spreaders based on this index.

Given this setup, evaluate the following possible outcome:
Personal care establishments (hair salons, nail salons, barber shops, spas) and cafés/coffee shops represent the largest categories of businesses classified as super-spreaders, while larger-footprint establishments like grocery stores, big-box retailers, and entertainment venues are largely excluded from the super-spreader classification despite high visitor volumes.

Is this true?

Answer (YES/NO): NO